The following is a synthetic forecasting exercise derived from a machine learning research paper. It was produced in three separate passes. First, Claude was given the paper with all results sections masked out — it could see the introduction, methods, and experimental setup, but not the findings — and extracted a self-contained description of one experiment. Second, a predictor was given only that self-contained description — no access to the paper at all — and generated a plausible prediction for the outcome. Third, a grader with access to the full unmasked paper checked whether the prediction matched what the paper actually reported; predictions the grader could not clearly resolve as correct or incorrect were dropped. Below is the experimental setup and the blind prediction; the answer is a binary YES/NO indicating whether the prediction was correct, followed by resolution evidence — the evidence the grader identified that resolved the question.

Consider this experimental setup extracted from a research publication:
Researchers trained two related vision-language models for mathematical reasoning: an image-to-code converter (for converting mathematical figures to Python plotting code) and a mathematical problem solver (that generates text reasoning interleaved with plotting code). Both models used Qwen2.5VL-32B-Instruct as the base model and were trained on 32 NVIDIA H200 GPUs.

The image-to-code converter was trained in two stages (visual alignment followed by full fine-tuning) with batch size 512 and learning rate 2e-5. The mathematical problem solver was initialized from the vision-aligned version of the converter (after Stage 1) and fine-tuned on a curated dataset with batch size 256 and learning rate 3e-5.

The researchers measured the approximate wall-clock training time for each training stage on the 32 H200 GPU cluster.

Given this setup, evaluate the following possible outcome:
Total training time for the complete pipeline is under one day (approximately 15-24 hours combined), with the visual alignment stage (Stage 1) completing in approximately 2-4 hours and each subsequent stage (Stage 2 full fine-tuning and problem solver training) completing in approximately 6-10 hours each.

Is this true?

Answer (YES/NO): NO